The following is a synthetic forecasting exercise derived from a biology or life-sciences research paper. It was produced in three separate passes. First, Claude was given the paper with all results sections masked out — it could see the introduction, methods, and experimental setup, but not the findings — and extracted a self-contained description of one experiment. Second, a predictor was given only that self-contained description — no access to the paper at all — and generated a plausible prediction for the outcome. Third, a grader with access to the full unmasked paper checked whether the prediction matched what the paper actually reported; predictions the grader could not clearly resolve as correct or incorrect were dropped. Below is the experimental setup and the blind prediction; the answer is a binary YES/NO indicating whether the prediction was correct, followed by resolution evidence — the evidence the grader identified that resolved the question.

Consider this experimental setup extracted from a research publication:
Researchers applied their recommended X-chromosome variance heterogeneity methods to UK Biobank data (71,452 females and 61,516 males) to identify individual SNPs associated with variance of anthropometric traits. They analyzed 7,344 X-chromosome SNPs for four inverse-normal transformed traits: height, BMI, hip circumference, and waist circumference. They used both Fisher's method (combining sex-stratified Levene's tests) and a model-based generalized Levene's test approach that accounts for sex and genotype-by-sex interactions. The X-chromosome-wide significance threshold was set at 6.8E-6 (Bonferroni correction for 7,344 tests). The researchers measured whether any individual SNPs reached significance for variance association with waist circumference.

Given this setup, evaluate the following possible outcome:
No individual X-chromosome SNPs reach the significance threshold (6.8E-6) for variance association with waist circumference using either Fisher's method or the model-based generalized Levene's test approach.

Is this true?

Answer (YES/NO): NO